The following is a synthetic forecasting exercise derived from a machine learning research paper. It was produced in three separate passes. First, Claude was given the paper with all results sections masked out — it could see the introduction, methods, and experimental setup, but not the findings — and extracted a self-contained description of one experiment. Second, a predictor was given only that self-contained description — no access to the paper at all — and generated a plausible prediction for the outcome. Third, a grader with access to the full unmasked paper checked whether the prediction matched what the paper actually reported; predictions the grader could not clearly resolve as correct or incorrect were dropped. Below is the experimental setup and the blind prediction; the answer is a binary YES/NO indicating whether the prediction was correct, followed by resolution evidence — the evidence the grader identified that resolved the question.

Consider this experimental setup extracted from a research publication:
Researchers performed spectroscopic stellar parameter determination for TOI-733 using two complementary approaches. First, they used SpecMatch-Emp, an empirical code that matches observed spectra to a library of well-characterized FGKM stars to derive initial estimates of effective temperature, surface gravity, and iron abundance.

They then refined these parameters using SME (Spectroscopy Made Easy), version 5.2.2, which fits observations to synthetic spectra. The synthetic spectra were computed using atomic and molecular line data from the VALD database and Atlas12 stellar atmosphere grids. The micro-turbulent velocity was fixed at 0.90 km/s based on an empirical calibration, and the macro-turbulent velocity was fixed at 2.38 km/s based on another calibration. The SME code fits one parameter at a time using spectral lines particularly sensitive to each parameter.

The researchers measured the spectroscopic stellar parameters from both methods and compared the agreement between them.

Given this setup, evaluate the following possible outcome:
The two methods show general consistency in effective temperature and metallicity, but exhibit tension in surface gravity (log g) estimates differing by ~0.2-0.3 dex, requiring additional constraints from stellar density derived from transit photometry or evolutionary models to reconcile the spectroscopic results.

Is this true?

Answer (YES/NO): NO